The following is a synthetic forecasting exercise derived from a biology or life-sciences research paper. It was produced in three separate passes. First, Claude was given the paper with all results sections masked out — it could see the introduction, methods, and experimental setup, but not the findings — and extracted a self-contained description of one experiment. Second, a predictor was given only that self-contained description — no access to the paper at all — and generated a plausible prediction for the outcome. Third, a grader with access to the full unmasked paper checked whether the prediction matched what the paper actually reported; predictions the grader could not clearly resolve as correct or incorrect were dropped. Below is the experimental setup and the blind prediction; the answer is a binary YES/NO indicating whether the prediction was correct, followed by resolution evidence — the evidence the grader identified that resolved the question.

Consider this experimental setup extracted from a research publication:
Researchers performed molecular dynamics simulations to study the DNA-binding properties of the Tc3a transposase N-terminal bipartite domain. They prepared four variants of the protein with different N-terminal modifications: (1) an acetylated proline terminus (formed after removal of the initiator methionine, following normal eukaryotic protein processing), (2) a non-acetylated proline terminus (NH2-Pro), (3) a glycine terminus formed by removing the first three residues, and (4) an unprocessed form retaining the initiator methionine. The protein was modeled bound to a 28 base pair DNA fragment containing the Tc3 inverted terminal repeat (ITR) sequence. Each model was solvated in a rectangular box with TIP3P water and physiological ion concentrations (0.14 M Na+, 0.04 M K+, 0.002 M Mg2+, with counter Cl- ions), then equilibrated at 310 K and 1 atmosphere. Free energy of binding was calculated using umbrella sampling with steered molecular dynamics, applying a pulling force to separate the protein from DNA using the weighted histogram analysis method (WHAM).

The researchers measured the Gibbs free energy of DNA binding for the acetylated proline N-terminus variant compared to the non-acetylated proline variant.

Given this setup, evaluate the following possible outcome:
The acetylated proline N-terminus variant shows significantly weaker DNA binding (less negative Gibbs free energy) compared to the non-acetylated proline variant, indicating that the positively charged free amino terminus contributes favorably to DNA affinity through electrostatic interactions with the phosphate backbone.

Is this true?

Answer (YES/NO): NO